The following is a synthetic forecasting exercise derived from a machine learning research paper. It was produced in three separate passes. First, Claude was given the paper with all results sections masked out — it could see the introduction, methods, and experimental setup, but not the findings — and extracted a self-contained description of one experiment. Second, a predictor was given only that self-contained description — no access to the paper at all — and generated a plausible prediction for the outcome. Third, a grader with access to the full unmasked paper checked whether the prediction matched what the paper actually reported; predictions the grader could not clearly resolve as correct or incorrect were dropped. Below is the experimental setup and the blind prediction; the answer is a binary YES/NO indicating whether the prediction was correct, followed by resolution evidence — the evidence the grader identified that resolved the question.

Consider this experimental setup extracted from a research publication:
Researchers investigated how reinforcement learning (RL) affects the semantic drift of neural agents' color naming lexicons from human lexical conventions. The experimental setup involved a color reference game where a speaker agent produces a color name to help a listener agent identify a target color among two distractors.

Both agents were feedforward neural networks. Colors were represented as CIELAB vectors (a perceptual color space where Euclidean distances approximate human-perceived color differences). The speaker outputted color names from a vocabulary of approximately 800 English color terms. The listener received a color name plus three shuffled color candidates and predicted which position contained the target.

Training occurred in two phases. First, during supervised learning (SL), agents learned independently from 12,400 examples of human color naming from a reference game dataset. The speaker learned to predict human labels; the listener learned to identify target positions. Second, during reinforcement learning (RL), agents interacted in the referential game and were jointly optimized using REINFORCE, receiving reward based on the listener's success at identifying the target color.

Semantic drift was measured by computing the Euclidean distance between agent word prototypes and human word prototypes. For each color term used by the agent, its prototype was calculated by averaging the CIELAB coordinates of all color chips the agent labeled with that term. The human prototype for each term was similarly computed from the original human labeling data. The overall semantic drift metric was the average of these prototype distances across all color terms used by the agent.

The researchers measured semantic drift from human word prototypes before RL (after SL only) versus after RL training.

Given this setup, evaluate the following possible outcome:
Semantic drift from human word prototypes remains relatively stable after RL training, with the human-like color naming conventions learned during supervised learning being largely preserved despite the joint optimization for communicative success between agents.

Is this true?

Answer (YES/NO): NO